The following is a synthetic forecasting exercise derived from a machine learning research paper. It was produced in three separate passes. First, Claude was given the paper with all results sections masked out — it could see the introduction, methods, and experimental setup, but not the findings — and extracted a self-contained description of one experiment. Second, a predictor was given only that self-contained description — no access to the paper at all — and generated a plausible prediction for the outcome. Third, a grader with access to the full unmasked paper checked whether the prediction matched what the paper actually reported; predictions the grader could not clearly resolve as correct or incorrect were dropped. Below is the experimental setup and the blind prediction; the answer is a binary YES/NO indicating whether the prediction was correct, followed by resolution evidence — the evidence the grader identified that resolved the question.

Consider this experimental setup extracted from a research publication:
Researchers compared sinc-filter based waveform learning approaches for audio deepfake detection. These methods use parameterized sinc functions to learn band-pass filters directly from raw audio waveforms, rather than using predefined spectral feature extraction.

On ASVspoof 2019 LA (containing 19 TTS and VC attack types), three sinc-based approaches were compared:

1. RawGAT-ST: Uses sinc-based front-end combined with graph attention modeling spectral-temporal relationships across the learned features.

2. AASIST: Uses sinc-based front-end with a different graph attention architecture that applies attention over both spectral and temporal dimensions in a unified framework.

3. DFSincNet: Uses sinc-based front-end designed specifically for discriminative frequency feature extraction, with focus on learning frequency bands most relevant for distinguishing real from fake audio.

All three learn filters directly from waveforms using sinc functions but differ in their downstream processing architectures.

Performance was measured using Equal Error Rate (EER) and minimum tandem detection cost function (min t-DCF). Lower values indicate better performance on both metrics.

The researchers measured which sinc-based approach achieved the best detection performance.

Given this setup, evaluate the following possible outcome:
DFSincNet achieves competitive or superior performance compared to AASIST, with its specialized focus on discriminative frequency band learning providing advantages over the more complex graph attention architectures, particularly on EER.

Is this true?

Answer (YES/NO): YES